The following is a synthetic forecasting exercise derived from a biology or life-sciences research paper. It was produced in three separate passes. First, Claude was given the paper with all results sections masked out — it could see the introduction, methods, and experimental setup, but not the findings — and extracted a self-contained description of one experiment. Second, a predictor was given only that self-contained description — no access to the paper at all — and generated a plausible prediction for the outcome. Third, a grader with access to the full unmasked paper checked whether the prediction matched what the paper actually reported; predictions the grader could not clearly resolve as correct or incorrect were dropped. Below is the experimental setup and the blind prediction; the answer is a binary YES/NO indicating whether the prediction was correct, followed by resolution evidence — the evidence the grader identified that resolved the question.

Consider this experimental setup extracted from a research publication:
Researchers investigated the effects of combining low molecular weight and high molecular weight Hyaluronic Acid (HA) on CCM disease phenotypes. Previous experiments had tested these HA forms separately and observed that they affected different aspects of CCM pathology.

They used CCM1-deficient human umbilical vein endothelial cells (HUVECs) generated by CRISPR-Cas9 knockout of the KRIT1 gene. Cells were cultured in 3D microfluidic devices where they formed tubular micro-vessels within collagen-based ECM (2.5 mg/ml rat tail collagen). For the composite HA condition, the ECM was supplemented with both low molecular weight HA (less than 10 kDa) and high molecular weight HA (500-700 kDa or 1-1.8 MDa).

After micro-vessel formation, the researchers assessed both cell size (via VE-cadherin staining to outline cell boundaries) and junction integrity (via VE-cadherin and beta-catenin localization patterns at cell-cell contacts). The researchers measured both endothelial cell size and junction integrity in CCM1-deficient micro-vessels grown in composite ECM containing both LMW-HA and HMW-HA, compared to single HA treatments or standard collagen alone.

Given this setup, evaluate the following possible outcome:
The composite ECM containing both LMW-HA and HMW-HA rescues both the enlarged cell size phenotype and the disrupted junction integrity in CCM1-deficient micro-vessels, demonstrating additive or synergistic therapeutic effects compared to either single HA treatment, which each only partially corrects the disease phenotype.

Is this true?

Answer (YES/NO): YES